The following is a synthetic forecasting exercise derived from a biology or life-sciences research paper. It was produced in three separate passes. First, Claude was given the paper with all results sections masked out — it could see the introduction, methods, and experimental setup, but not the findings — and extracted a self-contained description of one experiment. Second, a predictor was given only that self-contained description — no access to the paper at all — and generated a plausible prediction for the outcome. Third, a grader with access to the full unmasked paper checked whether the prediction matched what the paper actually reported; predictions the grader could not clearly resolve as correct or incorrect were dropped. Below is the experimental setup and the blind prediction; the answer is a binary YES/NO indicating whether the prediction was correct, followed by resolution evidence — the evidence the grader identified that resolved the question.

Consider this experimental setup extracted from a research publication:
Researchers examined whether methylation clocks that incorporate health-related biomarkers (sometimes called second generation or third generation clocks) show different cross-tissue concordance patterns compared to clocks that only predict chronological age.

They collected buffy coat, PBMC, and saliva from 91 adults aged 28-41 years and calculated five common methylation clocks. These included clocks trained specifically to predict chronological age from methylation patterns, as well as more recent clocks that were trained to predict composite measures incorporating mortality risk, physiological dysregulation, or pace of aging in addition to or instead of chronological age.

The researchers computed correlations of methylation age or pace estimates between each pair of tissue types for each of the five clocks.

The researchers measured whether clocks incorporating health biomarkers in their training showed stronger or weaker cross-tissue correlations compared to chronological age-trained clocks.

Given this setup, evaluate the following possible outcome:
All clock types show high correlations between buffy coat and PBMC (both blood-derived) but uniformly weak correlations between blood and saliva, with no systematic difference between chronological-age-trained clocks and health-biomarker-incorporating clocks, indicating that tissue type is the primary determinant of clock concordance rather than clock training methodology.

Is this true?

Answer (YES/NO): NO